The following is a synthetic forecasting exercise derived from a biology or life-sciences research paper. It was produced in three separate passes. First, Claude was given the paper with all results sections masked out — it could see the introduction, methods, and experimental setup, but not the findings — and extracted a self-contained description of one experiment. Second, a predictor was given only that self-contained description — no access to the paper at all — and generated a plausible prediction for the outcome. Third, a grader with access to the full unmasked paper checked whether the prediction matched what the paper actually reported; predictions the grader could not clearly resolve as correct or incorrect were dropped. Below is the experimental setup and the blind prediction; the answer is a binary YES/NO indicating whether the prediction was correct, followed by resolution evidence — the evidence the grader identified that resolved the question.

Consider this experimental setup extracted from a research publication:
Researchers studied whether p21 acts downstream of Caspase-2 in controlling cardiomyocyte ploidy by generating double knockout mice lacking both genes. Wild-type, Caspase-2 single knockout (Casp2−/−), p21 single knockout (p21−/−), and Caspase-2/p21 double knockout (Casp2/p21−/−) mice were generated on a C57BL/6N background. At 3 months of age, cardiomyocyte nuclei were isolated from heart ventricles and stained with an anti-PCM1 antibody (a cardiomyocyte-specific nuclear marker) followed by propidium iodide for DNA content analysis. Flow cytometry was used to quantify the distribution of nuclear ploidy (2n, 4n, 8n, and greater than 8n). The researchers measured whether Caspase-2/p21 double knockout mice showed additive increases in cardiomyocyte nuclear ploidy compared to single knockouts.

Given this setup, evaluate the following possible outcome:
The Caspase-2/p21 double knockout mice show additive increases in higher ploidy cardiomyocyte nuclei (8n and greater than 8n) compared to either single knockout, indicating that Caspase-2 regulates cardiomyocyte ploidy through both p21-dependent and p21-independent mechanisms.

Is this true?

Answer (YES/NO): NO